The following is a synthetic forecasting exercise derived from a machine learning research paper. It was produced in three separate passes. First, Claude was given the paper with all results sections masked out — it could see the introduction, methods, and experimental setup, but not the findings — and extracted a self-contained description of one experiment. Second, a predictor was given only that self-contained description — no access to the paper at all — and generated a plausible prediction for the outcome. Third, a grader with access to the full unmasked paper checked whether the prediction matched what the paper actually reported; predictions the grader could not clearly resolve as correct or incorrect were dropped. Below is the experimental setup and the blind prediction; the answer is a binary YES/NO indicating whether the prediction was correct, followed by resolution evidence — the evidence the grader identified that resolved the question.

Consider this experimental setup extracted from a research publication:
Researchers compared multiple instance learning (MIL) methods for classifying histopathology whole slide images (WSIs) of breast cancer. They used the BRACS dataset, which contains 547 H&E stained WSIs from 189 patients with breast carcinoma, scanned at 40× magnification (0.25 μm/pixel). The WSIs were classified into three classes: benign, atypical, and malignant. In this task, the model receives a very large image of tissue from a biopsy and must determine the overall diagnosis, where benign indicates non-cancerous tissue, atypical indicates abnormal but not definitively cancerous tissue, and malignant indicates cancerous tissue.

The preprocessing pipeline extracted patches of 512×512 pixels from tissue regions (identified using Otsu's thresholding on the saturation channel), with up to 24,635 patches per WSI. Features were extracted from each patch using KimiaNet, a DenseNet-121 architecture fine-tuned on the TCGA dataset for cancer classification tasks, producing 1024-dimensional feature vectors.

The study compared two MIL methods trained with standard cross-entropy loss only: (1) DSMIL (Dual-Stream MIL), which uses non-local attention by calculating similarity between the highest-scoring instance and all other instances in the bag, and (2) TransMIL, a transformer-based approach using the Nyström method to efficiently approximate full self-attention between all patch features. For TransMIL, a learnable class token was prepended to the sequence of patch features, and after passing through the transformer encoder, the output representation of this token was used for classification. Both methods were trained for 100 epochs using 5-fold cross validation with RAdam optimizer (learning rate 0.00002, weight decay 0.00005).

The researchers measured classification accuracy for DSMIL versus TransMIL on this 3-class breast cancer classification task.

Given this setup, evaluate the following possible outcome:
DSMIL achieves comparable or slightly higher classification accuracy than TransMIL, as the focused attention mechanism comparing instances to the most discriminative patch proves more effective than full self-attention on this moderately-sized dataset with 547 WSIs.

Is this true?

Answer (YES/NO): YES